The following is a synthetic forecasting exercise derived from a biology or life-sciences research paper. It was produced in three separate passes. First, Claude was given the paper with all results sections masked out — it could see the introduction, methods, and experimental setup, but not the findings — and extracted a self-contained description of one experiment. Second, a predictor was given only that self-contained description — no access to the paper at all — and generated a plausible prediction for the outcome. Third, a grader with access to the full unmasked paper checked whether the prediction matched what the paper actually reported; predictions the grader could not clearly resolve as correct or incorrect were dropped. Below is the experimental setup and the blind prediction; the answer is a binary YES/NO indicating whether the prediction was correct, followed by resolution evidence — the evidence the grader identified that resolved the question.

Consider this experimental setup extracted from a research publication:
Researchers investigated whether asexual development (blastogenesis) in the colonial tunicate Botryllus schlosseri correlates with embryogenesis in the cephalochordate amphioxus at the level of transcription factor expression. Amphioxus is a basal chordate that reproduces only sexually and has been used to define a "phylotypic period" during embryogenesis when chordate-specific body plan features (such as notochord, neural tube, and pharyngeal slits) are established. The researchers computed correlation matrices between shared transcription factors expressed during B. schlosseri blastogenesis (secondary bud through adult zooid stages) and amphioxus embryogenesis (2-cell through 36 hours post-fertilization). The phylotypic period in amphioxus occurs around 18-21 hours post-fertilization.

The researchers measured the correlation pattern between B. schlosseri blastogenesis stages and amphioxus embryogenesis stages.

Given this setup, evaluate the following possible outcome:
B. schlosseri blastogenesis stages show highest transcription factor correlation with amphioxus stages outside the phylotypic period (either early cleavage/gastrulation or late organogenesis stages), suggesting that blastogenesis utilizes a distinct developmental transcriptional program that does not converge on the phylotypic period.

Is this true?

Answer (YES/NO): NO